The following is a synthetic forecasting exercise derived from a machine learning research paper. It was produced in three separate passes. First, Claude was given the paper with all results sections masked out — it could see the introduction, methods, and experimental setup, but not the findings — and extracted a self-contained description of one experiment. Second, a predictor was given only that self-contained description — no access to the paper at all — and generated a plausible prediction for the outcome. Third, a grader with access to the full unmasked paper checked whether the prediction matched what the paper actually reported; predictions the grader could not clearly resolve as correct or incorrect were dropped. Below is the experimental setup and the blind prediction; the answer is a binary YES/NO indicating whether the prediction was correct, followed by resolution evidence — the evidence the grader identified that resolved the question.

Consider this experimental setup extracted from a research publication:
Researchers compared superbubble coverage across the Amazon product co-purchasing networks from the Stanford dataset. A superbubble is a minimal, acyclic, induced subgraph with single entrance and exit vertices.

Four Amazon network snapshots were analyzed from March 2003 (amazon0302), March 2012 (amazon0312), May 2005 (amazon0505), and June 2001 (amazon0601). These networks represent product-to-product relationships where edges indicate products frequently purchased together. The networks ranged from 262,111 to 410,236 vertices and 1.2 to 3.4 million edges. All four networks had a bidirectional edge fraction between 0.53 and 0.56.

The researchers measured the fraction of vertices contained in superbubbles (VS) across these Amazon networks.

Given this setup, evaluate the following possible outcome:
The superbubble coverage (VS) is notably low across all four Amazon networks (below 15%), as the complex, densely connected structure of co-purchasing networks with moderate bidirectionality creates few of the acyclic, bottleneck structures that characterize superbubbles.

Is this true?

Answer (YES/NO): YES